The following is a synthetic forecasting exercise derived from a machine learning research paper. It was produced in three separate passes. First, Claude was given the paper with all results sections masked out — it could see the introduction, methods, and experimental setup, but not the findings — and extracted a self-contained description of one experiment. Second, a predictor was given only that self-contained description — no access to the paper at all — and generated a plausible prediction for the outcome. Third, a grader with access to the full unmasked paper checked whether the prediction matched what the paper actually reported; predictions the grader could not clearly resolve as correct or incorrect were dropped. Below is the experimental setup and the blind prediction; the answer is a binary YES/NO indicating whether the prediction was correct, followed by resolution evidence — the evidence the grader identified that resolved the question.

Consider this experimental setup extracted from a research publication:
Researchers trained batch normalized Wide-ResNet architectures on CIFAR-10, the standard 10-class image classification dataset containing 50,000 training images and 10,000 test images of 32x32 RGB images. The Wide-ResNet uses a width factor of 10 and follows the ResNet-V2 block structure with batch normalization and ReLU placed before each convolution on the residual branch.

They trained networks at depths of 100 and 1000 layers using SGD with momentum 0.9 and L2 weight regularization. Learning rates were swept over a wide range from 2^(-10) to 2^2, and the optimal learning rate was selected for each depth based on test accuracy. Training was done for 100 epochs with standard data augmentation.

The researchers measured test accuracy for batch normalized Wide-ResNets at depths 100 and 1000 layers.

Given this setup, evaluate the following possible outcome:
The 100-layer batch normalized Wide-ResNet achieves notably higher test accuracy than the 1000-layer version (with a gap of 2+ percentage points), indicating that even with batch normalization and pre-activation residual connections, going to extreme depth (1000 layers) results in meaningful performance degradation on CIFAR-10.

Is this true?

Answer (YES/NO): NO